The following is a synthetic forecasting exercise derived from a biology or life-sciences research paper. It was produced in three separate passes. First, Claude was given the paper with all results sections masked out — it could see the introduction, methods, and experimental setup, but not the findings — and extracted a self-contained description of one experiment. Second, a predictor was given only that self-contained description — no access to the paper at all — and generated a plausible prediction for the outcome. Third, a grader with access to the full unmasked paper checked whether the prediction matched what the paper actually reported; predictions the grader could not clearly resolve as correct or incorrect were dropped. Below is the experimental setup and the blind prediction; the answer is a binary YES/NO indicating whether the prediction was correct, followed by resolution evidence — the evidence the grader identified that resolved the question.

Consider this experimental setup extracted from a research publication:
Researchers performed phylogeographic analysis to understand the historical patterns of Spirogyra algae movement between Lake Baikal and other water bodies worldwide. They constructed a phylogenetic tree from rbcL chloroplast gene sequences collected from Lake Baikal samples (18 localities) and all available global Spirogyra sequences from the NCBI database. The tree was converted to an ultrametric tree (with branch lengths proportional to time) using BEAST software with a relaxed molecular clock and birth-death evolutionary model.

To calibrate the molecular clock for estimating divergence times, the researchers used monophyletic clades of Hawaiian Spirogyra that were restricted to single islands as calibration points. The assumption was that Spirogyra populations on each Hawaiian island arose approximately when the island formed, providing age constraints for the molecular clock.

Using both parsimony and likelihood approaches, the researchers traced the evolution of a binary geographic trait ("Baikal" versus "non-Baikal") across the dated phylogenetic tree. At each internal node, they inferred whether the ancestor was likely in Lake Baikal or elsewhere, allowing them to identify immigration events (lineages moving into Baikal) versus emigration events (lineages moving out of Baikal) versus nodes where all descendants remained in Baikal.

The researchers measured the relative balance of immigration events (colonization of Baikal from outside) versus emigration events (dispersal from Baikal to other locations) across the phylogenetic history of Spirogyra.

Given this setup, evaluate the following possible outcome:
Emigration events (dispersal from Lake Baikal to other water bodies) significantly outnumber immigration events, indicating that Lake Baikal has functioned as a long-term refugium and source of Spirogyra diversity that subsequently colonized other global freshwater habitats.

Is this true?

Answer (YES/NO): NO